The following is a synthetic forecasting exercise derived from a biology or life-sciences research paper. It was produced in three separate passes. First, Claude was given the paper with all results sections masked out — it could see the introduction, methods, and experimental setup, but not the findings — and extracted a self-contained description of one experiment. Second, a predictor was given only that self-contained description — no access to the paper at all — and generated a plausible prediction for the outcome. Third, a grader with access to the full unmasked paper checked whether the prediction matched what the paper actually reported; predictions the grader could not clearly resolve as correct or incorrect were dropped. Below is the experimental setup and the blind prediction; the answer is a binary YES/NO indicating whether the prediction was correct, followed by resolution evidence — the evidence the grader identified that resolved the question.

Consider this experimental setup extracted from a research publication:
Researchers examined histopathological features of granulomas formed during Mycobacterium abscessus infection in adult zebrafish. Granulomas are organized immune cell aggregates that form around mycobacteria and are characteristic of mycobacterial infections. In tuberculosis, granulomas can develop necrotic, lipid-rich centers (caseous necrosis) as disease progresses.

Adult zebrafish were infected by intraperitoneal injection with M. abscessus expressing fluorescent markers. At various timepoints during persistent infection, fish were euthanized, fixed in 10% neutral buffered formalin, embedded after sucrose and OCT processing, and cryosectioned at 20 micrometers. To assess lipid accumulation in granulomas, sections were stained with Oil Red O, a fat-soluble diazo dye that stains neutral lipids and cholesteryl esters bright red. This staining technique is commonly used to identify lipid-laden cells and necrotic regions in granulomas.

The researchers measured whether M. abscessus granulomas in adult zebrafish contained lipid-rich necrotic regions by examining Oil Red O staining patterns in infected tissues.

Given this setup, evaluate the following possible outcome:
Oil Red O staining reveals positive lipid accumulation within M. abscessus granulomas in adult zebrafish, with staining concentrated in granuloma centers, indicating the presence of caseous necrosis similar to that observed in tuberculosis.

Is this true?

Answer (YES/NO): NO